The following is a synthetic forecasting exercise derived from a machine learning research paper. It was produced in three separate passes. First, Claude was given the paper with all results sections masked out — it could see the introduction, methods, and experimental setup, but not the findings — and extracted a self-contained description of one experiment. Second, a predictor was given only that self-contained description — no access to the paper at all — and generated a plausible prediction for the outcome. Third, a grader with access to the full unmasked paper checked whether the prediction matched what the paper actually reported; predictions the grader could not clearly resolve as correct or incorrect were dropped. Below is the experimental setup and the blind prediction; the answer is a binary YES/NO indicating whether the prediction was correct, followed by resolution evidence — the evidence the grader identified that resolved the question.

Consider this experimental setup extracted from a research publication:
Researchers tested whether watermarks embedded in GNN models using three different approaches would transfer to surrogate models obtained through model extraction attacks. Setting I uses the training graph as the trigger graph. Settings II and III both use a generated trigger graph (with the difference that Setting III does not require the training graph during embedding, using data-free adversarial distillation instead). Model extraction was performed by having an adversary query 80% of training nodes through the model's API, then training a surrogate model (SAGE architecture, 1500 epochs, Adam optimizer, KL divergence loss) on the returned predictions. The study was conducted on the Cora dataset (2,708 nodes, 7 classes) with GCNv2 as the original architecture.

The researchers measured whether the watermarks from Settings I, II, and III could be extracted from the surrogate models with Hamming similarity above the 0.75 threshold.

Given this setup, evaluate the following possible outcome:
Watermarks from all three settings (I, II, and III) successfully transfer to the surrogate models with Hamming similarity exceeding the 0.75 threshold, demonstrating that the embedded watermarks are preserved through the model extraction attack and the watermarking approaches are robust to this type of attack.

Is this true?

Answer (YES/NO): NO